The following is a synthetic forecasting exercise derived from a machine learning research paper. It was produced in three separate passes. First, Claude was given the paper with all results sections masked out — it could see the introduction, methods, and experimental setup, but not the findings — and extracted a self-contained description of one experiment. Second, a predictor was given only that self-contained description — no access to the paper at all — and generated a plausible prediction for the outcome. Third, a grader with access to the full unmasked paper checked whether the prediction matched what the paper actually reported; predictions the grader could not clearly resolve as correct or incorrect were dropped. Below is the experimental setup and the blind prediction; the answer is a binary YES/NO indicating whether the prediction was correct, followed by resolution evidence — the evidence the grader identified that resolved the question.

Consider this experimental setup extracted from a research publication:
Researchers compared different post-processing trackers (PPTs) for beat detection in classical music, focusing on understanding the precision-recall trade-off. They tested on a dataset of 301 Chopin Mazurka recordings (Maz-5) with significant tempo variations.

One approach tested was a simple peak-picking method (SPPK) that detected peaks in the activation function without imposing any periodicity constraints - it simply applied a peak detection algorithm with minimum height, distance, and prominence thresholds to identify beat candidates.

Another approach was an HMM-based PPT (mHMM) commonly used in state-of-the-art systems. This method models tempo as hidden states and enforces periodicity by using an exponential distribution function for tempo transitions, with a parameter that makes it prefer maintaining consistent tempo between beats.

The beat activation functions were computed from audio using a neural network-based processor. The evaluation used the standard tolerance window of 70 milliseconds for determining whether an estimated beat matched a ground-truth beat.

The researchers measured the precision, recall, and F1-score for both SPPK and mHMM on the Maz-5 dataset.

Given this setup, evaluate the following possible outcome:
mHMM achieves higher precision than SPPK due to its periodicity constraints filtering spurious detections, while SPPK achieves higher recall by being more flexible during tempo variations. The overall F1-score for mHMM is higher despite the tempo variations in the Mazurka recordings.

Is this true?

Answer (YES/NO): NO